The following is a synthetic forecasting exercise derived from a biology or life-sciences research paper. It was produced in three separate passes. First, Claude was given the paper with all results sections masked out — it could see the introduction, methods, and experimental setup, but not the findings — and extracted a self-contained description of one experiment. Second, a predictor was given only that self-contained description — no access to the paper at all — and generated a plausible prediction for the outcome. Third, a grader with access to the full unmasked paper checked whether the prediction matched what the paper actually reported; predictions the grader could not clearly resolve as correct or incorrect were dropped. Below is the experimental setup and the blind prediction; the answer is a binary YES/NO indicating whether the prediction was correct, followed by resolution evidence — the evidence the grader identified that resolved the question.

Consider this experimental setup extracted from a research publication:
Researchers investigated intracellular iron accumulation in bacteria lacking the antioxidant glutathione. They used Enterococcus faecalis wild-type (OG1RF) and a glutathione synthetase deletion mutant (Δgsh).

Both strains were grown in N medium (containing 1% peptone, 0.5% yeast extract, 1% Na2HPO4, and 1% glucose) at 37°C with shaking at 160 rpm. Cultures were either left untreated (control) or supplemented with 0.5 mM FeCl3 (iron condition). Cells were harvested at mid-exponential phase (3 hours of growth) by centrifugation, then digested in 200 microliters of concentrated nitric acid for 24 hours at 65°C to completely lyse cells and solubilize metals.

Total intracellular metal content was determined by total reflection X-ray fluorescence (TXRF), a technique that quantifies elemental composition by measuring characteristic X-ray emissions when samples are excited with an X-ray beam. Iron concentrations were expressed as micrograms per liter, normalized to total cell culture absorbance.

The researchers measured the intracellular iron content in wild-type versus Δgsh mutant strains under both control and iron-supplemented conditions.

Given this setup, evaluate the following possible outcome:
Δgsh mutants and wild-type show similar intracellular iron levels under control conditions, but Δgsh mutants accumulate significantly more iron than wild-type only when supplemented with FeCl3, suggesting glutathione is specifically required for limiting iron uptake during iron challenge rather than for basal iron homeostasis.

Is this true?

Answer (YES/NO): NO